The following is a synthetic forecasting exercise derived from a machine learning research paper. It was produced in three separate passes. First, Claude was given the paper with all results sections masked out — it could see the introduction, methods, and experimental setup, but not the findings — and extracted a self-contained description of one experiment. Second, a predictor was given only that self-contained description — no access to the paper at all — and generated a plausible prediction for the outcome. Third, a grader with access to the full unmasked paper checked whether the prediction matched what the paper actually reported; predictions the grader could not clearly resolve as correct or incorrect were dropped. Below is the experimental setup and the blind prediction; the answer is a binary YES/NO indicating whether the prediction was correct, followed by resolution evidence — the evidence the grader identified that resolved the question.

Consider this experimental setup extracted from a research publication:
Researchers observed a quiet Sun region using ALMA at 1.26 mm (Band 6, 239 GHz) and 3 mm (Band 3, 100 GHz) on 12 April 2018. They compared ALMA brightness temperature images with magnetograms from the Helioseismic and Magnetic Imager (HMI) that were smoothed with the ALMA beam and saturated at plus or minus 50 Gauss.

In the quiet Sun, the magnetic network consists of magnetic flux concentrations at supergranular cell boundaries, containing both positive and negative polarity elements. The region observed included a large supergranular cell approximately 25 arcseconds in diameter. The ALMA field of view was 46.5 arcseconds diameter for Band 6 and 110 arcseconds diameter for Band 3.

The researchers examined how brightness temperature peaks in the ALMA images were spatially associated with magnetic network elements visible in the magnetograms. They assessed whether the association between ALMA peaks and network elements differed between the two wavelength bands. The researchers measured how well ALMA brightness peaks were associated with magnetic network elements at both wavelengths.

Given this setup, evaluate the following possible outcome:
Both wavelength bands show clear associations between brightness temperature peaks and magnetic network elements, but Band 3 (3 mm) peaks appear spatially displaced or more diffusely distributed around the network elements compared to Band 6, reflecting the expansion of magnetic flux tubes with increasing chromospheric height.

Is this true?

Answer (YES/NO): NO